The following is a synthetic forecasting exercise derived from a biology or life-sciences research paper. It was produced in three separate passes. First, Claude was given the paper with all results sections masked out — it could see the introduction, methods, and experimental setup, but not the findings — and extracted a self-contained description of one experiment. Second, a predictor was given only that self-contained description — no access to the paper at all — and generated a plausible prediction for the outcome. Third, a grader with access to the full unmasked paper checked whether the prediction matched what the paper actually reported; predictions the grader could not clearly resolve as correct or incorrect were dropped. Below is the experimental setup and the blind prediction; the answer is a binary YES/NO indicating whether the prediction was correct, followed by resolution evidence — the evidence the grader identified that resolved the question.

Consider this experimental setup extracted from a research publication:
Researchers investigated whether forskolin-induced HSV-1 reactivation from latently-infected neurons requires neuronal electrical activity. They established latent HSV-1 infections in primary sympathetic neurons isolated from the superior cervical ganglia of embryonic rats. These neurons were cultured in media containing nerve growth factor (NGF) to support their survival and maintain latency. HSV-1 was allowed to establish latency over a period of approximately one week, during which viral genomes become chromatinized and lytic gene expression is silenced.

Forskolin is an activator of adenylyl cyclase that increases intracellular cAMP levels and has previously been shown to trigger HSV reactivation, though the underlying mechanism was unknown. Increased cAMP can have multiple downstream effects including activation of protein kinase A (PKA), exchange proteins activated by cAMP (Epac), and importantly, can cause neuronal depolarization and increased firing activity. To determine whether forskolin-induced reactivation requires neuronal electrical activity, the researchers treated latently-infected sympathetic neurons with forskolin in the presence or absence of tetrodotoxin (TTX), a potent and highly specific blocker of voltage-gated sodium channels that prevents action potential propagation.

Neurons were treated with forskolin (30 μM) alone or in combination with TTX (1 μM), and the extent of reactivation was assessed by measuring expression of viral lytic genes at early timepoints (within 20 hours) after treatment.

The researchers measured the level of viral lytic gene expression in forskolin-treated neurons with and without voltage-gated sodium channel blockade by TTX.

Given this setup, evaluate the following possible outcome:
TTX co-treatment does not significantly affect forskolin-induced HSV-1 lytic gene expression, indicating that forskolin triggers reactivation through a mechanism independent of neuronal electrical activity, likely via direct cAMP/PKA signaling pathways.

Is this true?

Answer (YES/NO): NO